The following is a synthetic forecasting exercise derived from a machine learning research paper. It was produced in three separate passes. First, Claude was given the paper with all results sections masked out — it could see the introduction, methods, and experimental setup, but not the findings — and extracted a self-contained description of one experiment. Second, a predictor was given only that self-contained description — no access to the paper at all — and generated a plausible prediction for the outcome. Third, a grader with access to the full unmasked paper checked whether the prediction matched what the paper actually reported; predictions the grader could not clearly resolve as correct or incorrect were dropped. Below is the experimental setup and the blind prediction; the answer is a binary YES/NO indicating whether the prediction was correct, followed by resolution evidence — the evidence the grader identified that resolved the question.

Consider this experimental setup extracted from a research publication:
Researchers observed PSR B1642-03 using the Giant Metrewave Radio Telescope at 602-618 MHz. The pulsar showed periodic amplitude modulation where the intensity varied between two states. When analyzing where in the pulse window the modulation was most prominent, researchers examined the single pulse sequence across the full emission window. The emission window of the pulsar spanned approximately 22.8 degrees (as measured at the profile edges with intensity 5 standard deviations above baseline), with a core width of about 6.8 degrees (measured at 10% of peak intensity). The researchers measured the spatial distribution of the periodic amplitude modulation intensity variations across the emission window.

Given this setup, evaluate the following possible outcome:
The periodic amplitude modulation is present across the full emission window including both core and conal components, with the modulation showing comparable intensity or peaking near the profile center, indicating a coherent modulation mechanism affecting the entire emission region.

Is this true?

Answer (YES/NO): NO